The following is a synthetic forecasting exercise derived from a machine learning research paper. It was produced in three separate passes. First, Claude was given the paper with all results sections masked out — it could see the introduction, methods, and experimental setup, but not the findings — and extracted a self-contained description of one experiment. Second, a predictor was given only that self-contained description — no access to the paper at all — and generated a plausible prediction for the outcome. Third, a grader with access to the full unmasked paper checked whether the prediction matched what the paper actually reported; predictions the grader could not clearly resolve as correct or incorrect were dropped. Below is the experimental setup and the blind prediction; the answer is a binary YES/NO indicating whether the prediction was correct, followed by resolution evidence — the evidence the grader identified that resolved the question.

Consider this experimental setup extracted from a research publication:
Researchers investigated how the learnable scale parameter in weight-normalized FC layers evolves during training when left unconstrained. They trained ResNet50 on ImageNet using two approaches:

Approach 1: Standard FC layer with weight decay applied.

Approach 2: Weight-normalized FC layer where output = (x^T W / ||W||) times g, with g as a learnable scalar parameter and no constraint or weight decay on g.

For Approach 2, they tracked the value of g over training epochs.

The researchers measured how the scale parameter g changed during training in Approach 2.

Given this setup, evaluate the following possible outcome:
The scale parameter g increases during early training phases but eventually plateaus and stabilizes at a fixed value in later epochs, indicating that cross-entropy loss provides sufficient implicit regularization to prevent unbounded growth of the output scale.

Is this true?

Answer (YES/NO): NO